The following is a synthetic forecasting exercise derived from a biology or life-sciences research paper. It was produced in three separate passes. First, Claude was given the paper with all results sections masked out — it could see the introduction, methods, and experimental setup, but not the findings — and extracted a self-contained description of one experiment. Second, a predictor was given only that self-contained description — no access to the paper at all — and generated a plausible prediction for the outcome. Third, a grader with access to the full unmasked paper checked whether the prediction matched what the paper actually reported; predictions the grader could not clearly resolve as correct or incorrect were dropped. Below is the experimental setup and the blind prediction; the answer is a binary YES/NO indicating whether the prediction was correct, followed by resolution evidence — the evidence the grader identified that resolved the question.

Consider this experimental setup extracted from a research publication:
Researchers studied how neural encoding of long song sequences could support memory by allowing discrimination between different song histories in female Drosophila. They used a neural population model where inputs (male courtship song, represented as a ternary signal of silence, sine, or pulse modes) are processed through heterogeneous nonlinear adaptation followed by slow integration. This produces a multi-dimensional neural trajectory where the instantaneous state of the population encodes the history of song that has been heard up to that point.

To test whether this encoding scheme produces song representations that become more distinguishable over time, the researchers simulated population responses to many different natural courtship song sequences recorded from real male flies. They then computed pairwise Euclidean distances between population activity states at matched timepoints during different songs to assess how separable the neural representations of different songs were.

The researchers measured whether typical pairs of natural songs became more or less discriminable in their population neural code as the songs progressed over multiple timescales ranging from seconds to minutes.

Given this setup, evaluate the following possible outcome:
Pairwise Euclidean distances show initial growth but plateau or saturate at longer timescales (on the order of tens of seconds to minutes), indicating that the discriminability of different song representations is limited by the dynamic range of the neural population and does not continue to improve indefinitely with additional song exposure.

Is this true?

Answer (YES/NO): NO